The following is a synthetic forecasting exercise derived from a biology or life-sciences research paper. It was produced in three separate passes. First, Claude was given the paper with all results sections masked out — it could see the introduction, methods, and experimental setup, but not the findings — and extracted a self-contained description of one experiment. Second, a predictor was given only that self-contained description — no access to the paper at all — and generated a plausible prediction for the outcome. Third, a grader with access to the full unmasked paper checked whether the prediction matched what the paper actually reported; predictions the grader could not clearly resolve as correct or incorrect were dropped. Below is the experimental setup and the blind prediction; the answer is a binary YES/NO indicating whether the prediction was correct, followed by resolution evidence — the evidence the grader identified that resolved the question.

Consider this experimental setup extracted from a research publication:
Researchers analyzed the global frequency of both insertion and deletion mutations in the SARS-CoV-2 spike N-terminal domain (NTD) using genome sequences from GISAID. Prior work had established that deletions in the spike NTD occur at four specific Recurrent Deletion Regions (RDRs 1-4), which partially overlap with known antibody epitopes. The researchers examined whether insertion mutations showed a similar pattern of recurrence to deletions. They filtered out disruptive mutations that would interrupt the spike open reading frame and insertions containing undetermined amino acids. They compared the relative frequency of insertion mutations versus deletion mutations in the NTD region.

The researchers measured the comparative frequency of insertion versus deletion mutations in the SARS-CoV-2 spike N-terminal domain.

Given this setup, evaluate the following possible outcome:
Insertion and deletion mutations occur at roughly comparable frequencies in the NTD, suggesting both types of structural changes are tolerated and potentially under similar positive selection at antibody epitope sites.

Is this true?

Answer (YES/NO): NO